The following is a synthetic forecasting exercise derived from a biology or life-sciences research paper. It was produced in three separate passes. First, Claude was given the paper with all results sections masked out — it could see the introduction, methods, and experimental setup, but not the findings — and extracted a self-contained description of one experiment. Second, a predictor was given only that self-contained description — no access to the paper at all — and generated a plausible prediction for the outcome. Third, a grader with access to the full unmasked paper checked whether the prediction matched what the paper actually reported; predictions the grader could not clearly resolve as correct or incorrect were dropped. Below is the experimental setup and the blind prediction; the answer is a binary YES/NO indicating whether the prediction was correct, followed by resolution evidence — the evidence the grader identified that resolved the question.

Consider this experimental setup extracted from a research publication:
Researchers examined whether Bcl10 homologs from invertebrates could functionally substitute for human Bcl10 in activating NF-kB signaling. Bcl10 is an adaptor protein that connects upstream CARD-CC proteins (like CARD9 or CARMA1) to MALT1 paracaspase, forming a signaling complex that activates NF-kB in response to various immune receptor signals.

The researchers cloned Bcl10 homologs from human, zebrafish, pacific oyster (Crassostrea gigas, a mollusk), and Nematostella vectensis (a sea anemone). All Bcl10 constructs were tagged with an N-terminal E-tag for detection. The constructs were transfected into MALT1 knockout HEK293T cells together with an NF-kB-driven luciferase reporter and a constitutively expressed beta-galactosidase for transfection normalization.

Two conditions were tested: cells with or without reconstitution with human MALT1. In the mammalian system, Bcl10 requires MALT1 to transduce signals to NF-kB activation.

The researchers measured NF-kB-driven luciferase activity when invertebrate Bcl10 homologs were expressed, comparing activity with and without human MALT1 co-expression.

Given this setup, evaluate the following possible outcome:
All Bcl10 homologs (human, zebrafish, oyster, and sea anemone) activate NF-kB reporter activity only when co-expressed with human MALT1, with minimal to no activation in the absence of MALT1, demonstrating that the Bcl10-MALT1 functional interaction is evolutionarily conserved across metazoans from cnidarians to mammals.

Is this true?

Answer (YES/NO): NO